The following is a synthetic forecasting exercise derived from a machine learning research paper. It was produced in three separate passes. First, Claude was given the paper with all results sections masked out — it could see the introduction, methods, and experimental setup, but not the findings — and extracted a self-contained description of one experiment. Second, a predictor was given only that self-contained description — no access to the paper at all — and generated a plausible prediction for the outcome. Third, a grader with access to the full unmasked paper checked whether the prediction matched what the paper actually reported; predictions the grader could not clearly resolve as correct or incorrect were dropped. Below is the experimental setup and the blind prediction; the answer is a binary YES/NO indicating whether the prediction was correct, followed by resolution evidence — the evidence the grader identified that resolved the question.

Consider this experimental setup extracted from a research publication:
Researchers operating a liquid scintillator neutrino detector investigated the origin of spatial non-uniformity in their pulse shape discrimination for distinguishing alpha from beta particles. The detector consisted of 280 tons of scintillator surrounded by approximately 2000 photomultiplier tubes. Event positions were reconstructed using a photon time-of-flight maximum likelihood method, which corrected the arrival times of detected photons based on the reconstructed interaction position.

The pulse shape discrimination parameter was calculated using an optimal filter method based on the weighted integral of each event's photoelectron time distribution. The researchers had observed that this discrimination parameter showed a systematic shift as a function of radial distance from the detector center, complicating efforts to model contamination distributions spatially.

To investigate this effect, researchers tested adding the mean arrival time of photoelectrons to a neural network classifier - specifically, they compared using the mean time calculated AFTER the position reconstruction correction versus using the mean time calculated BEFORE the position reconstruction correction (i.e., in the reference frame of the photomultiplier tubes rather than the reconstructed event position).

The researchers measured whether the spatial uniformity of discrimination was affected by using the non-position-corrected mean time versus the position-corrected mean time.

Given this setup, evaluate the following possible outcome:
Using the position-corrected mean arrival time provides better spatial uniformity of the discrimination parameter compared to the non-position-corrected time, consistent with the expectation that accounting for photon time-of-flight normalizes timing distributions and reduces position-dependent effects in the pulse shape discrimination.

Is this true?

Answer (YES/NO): NO